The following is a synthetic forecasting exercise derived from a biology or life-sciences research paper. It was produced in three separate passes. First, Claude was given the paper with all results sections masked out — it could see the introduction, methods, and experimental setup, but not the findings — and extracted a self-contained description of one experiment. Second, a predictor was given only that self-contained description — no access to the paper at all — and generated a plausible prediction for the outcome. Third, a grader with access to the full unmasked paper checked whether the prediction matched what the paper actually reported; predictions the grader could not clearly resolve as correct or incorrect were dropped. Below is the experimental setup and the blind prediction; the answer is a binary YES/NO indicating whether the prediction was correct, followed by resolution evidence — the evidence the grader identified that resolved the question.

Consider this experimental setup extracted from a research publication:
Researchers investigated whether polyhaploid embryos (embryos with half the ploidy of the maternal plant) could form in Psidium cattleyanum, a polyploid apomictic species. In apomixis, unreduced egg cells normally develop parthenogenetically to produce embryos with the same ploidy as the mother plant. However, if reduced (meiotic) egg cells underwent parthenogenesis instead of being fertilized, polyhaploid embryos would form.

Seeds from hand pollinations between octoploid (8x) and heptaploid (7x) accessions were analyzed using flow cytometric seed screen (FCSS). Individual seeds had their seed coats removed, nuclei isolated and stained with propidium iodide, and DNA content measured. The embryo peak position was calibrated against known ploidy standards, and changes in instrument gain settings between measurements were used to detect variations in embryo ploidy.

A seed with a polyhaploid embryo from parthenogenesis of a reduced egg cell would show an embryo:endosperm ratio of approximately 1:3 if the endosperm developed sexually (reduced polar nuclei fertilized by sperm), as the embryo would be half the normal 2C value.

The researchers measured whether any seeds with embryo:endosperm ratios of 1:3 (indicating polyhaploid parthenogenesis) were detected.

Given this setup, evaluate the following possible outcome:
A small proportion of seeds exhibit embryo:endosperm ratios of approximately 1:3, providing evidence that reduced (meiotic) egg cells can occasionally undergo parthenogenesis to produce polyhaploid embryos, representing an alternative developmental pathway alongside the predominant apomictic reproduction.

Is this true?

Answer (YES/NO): YES